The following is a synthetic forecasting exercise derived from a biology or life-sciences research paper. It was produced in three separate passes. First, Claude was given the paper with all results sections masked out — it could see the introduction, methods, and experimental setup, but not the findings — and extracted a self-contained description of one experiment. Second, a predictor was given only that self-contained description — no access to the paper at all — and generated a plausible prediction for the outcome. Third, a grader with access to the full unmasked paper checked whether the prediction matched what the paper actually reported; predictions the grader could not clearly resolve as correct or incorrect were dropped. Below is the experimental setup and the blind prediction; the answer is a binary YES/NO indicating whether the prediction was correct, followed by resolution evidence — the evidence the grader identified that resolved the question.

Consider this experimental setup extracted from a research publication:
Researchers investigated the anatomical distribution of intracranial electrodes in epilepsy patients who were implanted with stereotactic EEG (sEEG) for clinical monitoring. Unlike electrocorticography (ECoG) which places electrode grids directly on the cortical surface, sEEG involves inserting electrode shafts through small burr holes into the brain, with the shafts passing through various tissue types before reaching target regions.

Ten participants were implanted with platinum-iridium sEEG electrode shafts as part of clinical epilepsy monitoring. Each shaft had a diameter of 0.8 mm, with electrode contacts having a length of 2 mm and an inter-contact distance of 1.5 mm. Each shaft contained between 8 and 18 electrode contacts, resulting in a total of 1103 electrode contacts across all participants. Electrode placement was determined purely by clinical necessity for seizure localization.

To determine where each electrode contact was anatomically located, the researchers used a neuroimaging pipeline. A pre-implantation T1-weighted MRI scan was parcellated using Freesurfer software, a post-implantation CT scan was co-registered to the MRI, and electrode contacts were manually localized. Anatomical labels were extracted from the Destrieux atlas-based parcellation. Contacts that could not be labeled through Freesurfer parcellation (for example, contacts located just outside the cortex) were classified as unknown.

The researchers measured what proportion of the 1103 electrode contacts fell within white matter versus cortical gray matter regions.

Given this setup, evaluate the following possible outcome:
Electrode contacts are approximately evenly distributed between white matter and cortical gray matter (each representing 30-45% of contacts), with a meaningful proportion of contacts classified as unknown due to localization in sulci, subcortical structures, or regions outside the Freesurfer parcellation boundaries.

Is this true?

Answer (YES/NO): NO